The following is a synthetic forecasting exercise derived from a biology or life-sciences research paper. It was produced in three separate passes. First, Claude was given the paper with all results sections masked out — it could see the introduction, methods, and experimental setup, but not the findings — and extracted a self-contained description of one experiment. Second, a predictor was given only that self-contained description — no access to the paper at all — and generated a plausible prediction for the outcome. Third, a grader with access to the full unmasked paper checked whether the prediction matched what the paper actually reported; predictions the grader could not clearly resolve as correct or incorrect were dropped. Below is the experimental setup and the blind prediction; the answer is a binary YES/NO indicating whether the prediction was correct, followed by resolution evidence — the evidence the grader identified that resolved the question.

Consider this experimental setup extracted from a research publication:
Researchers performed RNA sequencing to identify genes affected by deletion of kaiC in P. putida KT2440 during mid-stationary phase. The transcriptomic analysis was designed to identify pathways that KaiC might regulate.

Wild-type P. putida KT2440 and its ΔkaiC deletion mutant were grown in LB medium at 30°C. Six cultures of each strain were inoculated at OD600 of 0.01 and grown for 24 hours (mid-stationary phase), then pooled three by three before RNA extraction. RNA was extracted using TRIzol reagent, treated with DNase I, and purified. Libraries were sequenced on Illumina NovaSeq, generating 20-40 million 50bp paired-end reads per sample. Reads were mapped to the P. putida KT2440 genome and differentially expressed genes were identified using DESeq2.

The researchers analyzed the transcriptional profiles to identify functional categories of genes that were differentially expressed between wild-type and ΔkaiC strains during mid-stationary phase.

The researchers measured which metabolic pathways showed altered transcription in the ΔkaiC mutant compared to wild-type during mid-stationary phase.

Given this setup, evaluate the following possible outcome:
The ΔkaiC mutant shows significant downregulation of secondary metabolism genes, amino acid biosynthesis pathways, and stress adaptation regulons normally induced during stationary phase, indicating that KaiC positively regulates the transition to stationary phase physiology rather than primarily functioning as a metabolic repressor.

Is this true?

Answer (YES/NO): NO